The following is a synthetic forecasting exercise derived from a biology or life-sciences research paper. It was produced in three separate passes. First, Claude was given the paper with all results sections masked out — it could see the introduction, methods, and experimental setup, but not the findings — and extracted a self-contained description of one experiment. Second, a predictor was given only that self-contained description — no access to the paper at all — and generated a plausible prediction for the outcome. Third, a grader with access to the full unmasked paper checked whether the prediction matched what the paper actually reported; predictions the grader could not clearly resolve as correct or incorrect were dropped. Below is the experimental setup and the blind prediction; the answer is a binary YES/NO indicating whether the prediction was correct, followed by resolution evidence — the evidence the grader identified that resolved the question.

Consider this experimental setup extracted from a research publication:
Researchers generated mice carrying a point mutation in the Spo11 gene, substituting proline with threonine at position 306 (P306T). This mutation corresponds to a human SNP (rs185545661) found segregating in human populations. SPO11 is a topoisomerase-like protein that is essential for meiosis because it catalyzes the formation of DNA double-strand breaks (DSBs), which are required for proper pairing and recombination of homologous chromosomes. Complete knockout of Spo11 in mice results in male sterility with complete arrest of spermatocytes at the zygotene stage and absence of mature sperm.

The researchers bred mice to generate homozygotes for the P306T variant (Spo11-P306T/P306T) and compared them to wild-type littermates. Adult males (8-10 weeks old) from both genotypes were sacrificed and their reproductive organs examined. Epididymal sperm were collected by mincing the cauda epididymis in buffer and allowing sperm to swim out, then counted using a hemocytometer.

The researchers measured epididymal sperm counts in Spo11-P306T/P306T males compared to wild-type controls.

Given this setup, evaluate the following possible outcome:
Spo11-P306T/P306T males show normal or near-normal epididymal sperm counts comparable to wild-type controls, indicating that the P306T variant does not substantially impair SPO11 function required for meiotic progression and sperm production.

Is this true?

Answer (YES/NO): NO